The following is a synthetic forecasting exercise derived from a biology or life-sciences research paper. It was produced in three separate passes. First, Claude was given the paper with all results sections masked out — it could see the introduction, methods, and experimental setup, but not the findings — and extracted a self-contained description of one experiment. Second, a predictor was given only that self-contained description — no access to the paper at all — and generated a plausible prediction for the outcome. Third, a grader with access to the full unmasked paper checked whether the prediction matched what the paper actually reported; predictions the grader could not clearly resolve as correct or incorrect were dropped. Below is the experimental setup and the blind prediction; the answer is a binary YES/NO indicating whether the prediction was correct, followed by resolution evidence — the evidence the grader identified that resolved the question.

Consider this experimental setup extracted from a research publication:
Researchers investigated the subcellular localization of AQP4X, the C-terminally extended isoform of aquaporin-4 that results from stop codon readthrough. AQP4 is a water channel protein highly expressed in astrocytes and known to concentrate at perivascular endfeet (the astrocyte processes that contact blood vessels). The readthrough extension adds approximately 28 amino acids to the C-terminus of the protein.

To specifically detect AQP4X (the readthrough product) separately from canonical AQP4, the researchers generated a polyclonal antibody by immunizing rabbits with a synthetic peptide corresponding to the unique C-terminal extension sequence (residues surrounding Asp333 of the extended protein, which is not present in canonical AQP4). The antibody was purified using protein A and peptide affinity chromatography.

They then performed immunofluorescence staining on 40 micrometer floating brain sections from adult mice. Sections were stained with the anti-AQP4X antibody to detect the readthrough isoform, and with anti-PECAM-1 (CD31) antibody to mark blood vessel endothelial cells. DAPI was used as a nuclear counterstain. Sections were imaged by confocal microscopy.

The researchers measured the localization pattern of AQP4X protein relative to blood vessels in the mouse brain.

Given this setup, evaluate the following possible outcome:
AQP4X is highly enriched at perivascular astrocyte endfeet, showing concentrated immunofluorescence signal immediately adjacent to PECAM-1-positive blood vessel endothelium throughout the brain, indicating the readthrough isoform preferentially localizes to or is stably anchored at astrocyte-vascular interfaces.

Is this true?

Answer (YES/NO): YES